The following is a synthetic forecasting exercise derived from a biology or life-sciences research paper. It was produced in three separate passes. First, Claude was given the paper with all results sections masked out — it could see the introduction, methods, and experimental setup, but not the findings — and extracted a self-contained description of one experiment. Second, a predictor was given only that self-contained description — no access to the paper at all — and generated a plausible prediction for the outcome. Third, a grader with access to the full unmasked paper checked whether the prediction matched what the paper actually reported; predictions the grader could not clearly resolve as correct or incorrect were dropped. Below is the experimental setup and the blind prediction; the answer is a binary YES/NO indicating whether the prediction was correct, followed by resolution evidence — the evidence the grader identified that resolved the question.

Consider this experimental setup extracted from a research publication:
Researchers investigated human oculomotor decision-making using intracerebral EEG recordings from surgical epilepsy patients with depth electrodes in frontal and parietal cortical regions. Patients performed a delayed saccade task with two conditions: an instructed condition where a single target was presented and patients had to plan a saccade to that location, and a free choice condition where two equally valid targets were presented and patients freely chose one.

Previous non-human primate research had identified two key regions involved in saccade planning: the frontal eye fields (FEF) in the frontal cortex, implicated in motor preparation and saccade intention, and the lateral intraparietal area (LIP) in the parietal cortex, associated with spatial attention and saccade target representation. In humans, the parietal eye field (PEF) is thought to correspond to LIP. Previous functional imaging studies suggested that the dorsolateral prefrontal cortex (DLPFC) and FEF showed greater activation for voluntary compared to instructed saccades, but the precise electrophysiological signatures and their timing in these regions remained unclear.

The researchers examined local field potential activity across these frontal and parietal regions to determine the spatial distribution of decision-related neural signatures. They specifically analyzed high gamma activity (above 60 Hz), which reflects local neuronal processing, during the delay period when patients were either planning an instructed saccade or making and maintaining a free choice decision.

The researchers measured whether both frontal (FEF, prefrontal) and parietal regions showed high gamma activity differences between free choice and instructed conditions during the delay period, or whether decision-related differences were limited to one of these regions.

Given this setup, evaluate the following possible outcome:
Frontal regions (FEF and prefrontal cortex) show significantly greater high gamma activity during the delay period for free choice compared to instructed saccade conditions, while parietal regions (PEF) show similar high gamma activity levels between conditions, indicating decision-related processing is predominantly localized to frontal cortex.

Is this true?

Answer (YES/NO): NO